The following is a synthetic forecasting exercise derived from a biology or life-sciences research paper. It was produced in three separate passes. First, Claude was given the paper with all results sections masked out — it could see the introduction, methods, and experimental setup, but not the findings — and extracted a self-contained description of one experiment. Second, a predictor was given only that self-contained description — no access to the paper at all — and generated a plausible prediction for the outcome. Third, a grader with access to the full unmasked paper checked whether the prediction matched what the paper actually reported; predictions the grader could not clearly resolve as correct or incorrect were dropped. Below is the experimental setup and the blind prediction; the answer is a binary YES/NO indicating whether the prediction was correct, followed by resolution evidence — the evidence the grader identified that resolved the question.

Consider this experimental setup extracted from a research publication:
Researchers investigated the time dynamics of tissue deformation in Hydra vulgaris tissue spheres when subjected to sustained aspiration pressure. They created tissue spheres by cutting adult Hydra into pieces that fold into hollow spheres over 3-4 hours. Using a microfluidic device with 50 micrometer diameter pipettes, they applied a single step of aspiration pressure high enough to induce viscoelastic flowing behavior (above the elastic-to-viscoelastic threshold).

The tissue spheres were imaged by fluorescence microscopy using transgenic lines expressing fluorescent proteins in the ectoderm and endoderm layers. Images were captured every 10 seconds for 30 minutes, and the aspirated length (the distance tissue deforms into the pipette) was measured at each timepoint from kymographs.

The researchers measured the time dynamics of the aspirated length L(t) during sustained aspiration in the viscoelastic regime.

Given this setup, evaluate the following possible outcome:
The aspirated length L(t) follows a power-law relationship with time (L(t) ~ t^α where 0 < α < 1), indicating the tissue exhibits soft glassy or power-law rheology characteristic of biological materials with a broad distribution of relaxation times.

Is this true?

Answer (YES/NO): NO